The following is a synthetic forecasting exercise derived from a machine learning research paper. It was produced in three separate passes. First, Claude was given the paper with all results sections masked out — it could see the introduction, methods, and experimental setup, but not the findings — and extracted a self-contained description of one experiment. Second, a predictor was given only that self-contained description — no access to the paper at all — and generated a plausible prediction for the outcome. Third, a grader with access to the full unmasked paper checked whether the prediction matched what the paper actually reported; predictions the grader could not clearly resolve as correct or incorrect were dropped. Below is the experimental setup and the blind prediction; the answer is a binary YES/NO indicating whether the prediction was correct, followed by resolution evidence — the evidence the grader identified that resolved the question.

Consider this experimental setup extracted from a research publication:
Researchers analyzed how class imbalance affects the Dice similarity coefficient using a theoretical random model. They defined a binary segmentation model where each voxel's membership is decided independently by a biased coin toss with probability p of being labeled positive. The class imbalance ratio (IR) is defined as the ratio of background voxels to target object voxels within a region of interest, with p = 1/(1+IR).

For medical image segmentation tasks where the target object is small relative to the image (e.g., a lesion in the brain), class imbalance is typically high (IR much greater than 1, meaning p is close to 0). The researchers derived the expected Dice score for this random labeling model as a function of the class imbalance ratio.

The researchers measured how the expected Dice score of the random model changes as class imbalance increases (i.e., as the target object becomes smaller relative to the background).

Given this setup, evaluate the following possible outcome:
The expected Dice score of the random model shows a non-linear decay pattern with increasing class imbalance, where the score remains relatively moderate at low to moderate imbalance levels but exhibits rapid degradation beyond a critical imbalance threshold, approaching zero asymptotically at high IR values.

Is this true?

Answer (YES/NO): NO